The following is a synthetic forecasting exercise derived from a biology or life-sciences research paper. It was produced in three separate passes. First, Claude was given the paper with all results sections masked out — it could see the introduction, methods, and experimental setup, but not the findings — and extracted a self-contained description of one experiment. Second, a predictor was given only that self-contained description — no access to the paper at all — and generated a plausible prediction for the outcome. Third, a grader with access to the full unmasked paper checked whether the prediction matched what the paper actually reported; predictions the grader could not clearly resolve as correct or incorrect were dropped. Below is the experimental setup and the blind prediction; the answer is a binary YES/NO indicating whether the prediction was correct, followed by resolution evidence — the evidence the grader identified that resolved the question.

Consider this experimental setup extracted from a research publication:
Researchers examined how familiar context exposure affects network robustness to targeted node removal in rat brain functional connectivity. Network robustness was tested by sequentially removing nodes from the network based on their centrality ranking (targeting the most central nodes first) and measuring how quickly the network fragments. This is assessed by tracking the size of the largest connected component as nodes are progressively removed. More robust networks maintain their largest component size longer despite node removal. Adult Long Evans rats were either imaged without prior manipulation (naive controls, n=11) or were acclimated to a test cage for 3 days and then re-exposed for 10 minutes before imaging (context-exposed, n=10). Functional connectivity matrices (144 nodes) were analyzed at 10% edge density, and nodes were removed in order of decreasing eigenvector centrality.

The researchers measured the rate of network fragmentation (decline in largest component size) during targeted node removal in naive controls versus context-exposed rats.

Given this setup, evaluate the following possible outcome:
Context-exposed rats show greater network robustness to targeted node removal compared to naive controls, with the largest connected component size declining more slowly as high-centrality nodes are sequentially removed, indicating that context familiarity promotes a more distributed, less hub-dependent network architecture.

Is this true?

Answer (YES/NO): NO